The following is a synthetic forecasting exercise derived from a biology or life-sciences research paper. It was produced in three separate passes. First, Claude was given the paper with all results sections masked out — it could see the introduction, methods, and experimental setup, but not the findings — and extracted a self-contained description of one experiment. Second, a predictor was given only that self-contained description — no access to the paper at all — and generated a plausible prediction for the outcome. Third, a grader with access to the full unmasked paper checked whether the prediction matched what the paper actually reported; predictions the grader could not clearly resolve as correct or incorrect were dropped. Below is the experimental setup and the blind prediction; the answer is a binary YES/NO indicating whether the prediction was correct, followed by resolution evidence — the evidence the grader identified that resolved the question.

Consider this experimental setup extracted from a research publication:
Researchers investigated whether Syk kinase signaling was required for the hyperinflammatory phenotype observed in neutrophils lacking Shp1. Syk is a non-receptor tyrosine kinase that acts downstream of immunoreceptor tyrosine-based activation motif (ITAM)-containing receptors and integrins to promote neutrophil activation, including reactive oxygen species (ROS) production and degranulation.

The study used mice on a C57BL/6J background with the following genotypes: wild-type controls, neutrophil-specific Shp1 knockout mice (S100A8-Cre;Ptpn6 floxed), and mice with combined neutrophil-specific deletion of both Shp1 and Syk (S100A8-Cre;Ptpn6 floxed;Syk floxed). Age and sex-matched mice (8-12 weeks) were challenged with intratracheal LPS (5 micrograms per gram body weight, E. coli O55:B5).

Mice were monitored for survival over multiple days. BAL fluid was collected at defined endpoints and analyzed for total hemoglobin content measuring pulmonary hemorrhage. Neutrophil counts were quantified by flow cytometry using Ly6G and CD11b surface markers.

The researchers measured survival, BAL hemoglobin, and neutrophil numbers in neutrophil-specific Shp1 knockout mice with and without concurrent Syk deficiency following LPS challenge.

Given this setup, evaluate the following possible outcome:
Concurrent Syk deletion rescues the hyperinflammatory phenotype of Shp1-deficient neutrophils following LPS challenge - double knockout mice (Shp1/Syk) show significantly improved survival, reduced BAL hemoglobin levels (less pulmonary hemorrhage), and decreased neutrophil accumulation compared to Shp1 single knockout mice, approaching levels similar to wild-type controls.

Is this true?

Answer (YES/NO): YES